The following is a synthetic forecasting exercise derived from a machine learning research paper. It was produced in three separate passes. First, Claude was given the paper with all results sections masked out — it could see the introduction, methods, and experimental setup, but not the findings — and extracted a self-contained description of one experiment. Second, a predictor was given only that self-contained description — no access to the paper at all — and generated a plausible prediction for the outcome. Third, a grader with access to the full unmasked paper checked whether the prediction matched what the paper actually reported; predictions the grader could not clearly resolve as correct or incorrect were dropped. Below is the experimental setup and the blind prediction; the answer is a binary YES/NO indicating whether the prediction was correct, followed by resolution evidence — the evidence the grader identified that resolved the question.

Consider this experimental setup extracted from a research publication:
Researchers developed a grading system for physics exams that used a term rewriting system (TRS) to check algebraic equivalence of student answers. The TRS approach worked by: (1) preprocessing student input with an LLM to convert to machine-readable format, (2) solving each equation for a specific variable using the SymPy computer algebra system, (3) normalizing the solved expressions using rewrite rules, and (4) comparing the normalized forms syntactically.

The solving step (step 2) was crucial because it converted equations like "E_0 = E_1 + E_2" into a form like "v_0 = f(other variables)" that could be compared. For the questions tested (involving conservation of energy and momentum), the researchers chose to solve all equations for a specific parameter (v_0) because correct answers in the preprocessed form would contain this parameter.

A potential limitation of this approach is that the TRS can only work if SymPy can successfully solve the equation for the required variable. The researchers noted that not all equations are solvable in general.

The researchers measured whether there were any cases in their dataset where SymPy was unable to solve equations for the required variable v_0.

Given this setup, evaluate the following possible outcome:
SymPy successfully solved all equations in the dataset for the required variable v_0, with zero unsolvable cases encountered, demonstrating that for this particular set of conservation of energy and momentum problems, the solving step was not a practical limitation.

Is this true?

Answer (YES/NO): YES